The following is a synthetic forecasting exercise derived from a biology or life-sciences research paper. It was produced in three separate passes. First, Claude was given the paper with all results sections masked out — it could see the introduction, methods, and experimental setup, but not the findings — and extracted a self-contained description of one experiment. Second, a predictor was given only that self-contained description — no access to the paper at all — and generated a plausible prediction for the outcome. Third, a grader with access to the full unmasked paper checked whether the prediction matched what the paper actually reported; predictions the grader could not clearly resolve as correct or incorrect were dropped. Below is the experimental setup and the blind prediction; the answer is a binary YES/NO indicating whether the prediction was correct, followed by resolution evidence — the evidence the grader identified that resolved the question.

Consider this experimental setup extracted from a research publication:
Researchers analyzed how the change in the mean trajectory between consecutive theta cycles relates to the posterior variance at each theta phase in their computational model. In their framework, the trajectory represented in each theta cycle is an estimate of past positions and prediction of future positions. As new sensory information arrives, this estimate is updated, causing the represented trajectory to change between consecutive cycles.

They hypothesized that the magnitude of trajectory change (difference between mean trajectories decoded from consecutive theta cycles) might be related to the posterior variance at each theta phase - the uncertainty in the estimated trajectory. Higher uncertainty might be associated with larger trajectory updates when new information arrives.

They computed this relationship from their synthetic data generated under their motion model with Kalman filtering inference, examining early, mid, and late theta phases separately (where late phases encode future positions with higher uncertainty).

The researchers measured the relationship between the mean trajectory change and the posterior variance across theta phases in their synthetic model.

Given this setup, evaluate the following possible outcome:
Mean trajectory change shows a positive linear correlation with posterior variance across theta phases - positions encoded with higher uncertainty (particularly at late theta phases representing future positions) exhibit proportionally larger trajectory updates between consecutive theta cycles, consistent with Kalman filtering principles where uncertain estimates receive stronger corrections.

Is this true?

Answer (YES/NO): YES